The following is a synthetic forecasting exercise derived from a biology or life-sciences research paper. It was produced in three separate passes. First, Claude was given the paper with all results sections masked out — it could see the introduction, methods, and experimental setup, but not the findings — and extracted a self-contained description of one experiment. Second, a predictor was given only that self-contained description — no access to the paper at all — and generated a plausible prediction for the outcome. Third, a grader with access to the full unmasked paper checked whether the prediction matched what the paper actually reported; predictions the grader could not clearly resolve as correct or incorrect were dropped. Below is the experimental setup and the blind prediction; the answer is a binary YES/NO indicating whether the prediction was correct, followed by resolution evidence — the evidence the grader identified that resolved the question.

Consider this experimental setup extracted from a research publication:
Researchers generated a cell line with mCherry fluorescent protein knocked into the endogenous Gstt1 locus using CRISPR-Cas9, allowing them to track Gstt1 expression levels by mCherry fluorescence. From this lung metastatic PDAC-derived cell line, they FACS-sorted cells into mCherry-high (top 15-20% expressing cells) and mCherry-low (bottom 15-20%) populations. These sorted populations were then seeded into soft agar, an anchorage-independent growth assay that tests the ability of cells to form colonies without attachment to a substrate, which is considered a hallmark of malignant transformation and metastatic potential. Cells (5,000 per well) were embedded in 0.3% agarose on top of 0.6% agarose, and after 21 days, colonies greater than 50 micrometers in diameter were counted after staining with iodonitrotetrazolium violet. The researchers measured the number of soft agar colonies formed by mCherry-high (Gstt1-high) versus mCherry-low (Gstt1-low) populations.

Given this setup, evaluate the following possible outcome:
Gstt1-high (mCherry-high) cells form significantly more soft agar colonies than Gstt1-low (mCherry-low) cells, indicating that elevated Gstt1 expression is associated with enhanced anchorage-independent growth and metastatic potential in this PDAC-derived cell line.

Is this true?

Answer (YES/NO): YES